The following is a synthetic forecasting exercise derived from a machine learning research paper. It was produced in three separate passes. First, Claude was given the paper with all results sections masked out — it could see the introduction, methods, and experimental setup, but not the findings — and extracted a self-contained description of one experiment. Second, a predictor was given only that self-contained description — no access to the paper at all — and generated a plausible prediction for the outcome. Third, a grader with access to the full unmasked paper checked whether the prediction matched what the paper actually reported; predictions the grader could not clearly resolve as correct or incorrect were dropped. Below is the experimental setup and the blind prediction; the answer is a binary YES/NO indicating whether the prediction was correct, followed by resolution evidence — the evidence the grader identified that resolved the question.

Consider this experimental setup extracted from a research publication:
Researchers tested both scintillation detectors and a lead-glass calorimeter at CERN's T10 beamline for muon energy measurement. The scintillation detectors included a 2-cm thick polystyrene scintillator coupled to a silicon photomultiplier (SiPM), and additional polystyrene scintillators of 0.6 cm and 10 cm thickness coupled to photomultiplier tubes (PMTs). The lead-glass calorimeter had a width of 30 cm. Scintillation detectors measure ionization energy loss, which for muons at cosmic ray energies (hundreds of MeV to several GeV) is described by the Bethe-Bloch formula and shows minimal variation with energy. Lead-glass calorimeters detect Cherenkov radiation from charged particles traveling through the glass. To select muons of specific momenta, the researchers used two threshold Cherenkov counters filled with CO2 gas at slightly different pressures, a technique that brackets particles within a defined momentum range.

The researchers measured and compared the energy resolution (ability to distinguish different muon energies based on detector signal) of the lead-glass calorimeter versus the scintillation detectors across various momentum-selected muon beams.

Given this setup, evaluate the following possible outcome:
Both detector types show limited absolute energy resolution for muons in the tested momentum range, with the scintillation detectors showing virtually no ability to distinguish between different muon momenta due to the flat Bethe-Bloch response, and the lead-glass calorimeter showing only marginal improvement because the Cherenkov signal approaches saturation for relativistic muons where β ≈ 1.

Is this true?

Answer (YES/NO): NO